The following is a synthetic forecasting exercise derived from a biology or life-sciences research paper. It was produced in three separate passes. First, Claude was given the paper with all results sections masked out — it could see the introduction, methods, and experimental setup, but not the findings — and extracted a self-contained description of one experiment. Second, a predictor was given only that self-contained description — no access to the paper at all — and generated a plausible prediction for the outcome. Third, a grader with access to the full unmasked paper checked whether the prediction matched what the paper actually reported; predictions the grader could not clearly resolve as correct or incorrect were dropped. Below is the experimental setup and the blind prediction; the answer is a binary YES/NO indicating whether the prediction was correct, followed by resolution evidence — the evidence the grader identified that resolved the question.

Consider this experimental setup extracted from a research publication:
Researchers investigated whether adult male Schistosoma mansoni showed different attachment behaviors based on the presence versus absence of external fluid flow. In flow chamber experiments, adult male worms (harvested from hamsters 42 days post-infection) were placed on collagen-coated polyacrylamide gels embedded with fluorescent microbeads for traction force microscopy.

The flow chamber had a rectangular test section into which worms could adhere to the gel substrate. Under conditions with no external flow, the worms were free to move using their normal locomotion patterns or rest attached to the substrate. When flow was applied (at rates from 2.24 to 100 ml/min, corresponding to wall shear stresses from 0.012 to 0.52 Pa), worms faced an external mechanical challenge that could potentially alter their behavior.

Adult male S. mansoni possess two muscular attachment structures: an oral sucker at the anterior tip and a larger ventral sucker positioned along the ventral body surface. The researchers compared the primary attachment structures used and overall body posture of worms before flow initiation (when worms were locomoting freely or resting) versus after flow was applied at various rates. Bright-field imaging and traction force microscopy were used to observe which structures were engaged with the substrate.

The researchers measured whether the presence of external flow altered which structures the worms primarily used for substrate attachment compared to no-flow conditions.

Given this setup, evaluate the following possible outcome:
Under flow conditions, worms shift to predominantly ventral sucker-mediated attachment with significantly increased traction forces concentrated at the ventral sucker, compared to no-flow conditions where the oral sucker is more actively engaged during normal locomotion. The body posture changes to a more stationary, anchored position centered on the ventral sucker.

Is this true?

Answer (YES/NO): NO